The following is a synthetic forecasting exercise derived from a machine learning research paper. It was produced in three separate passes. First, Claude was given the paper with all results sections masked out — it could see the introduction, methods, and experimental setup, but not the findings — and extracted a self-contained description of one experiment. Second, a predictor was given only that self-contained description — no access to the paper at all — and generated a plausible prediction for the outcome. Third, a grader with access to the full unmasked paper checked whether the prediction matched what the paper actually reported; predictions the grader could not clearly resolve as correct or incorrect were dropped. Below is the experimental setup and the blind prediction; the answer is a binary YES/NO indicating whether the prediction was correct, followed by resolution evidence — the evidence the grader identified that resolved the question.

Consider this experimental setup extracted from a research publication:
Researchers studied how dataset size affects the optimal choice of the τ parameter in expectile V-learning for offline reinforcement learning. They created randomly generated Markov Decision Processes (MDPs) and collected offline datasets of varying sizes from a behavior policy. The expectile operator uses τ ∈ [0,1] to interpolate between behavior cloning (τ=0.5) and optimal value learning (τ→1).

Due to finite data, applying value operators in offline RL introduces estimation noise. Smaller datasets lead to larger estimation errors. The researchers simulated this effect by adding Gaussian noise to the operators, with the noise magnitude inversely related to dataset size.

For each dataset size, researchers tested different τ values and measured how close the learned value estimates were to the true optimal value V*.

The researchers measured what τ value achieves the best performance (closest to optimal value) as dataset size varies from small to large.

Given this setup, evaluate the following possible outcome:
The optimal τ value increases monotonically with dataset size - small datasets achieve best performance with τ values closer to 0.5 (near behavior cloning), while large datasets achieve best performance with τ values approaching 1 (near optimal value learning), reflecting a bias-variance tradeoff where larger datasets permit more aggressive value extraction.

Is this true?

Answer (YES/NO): YES